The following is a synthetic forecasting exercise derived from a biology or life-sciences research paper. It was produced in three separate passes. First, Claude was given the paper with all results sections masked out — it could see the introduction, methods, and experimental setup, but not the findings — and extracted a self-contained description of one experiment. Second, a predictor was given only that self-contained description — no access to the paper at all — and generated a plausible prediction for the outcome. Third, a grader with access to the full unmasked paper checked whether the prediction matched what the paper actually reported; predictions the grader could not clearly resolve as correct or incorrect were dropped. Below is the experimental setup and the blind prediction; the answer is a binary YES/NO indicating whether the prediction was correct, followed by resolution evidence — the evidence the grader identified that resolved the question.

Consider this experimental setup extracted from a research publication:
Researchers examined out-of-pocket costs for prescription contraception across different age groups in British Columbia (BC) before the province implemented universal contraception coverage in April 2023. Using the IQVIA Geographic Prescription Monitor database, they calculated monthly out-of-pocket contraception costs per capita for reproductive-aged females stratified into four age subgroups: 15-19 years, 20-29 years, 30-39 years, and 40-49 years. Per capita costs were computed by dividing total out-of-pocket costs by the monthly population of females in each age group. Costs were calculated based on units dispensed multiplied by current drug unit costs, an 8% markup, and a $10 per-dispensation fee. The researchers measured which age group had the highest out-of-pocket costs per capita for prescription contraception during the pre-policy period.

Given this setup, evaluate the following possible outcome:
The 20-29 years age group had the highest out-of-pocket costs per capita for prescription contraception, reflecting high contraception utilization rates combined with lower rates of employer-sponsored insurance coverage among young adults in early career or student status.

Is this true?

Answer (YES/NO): YES